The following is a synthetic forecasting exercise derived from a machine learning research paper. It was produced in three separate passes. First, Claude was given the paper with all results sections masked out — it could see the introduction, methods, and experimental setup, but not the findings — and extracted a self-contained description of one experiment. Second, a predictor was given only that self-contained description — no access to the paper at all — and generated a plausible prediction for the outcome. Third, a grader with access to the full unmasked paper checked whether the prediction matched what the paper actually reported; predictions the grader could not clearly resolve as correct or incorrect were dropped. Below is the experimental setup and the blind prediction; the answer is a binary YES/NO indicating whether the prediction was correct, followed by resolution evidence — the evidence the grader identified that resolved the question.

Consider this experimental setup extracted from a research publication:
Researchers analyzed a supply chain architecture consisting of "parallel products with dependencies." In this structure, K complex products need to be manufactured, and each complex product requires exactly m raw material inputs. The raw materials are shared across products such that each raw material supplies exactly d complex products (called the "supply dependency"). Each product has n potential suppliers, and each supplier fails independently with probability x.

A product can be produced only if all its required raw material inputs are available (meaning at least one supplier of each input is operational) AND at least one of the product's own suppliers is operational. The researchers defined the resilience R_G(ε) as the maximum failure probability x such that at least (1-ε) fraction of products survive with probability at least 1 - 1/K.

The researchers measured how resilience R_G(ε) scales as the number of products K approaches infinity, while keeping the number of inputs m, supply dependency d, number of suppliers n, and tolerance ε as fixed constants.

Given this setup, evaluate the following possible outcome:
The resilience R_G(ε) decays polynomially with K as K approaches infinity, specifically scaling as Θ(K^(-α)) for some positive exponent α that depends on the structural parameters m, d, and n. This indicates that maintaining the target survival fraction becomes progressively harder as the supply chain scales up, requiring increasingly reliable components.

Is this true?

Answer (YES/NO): NO